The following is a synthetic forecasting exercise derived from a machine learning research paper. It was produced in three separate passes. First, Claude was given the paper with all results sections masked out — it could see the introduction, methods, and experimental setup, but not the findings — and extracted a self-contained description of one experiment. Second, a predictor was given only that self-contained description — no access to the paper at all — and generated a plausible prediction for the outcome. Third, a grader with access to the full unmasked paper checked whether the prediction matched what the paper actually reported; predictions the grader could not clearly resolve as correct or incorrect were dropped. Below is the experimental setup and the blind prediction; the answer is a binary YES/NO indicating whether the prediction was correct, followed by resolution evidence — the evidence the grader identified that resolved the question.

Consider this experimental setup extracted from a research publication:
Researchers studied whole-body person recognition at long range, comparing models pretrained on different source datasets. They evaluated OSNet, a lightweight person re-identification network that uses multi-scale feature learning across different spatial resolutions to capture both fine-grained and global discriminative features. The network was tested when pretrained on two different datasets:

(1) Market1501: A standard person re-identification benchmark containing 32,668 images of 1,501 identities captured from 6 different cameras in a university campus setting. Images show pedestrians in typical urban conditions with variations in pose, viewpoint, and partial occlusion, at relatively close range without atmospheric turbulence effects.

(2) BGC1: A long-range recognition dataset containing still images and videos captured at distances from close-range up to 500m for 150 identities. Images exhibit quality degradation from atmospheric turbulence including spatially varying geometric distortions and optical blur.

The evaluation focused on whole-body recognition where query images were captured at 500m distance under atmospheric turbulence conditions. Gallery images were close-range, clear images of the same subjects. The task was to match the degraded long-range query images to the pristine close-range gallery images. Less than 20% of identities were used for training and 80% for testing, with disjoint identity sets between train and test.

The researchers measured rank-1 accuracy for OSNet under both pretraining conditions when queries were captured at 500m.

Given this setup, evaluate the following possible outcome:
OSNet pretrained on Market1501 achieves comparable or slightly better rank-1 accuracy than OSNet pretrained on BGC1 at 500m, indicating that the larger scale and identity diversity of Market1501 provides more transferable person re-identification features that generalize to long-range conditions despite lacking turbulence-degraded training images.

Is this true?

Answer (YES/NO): NO